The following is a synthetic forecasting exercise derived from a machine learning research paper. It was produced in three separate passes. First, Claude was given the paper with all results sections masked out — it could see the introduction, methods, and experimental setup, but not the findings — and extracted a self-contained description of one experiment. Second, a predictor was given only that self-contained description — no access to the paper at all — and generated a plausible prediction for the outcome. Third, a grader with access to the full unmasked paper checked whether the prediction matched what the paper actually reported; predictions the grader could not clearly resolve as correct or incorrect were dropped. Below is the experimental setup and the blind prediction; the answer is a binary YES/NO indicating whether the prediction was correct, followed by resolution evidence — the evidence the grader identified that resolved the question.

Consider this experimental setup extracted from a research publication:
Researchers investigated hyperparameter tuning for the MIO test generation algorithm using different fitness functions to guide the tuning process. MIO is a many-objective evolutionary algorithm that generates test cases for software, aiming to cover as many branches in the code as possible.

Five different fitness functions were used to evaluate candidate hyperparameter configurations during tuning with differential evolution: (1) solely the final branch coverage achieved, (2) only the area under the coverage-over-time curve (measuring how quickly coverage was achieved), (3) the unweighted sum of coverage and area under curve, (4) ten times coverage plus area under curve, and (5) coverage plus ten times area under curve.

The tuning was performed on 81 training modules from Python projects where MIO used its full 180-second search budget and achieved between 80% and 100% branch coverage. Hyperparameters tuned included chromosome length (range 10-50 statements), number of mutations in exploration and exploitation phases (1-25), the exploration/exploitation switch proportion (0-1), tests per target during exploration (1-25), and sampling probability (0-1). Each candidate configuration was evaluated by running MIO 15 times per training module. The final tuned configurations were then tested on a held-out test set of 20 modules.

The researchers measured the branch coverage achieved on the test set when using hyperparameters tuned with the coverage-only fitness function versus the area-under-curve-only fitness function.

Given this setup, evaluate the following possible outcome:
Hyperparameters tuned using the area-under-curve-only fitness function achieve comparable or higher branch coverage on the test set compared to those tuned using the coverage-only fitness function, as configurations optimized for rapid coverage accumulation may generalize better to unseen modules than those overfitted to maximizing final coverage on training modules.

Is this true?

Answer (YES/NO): YES